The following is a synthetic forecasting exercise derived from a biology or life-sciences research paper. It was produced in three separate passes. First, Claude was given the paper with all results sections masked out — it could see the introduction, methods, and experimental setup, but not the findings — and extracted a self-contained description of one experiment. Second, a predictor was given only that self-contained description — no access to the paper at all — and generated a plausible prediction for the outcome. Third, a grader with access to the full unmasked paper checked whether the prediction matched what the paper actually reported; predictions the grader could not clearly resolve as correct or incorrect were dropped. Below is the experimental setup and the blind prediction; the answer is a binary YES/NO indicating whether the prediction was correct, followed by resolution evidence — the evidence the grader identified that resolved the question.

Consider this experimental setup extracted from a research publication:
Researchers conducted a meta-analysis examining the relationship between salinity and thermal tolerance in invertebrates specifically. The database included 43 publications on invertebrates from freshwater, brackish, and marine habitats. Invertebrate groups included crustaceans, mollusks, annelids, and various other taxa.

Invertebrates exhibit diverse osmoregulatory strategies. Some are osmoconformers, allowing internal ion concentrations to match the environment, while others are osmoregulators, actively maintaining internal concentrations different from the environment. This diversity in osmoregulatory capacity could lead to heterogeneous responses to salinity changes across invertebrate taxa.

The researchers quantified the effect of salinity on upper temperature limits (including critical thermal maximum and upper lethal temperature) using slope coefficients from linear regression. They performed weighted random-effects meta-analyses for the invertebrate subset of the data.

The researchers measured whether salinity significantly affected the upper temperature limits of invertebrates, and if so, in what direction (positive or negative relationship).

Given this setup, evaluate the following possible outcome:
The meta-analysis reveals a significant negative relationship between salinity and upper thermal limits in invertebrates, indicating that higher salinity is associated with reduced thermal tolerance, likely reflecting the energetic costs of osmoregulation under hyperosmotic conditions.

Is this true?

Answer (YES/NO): NO